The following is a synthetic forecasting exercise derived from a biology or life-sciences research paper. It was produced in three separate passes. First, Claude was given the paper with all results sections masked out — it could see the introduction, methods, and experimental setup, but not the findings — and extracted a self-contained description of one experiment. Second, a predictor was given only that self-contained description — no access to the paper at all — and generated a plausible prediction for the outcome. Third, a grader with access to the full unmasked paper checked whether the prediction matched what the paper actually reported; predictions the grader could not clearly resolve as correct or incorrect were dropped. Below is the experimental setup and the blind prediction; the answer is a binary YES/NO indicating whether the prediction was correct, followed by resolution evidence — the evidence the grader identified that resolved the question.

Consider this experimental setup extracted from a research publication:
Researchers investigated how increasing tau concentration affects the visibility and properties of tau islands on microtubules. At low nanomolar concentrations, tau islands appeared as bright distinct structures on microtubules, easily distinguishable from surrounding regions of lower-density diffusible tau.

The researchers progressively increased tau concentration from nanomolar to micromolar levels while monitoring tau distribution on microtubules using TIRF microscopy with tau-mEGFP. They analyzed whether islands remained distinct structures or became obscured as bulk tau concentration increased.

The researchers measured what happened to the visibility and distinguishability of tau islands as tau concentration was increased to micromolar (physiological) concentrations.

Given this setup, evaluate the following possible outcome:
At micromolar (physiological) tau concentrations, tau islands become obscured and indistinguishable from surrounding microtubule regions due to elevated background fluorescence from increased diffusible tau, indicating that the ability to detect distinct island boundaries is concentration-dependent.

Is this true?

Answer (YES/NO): YES